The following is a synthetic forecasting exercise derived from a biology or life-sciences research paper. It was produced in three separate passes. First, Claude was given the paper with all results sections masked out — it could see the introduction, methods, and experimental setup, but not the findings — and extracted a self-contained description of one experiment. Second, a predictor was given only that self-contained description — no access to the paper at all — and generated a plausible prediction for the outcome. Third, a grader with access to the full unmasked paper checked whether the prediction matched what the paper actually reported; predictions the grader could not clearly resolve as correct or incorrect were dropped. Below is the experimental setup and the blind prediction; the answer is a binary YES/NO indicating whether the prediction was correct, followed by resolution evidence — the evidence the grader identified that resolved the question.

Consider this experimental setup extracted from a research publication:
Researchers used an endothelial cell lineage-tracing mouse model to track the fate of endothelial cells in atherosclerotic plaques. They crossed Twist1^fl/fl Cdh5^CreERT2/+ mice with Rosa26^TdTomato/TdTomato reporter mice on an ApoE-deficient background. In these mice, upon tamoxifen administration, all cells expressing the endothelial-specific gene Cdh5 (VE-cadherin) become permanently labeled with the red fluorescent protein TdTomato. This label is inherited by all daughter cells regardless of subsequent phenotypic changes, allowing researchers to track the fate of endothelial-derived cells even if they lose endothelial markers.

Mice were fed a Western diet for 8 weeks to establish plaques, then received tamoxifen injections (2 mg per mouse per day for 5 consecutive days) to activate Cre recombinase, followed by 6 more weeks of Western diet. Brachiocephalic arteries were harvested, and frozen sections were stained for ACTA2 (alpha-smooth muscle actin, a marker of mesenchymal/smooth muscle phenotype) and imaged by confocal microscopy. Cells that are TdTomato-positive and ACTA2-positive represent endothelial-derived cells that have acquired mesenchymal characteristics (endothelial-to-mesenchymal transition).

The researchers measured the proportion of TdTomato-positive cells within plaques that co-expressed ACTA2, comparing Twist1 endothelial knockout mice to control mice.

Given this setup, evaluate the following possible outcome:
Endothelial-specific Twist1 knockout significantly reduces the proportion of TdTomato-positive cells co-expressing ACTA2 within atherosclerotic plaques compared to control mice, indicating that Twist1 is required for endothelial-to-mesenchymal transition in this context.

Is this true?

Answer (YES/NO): YES